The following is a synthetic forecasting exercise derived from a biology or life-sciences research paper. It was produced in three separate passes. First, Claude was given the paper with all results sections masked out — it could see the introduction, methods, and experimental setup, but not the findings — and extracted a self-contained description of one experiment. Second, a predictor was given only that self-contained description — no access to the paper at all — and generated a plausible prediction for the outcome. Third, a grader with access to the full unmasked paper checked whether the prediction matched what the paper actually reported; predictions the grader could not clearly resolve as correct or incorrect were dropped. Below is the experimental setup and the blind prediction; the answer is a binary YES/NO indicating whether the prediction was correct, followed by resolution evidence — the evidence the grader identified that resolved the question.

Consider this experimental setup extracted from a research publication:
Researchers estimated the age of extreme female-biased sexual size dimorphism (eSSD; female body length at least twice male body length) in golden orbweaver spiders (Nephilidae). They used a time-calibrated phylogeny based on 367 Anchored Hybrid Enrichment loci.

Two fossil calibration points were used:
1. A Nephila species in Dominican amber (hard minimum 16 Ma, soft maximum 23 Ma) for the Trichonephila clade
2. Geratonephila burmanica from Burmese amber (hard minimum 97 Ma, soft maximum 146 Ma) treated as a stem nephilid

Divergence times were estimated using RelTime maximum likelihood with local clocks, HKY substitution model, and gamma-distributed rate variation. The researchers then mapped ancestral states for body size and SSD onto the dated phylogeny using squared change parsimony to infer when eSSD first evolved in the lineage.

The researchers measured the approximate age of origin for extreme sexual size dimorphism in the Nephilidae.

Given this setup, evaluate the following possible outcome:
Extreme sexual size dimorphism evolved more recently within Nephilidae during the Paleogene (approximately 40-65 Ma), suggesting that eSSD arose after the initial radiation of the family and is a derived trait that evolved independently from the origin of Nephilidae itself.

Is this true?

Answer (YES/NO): NO